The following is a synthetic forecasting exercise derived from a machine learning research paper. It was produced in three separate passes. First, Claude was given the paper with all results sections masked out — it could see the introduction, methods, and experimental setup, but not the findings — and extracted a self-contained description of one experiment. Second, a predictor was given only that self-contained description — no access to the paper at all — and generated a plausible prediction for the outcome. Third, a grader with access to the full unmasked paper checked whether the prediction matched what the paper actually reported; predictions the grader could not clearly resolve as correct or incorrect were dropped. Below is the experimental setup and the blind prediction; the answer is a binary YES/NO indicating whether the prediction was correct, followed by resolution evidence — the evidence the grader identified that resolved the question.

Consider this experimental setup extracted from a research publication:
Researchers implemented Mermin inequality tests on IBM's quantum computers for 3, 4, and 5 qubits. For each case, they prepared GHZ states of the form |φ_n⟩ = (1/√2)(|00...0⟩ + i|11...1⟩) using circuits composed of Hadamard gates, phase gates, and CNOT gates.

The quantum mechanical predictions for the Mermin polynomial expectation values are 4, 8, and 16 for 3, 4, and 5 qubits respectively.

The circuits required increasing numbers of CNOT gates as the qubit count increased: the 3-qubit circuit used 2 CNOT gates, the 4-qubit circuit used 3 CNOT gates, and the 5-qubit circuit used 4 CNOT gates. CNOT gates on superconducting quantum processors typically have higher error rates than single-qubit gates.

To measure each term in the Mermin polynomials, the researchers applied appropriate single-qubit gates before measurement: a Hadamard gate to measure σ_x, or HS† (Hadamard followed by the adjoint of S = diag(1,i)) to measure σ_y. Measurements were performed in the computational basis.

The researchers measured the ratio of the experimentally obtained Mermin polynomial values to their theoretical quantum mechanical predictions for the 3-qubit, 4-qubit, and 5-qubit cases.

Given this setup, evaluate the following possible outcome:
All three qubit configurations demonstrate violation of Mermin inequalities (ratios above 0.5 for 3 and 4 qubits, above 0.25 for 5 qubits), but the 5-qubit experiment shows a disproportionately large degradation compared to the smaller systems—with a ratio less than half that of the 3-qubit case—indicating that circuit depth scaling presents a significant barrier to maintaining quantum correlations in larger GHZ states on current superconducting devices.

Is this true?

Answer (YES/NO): NO